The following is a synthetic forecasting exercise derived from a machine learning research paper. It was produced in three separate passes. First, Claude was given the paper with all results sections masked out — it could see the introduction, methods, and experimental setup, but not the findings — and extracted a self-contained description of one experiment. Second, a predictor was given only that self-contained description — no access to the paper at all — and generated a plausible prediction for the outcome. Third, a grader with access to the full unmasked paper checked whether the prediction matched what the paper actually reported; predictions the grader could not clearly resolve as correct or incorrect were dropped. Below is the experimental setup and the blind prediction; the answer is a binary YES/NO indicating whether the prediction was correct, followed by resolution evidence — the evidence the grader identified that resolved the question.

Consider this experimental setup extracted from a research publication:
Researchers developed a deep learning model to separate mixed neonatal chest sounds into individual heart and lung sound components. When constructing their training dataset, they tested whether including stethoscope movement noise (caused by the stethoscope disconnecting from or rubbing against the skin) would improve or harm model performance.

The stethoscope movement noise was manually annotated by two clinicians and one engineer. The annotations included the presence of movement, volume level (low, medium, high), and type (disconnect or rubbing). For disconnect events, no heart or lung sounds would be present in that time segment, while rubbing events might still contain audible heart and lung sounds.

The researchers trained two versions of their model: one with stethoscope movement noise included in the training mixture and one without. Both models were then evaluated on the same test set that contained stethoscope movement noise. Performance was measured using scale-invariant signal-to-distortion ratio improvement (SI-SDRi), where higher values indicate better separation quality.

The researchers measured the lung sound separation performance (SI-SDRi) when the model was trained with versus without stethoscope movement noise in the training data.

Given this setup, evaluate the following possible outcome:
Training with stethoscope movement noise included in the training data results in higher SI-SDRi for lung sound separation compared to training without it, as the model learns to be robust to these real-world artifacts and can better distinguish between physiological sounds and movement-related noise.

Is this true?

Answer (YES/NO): NO